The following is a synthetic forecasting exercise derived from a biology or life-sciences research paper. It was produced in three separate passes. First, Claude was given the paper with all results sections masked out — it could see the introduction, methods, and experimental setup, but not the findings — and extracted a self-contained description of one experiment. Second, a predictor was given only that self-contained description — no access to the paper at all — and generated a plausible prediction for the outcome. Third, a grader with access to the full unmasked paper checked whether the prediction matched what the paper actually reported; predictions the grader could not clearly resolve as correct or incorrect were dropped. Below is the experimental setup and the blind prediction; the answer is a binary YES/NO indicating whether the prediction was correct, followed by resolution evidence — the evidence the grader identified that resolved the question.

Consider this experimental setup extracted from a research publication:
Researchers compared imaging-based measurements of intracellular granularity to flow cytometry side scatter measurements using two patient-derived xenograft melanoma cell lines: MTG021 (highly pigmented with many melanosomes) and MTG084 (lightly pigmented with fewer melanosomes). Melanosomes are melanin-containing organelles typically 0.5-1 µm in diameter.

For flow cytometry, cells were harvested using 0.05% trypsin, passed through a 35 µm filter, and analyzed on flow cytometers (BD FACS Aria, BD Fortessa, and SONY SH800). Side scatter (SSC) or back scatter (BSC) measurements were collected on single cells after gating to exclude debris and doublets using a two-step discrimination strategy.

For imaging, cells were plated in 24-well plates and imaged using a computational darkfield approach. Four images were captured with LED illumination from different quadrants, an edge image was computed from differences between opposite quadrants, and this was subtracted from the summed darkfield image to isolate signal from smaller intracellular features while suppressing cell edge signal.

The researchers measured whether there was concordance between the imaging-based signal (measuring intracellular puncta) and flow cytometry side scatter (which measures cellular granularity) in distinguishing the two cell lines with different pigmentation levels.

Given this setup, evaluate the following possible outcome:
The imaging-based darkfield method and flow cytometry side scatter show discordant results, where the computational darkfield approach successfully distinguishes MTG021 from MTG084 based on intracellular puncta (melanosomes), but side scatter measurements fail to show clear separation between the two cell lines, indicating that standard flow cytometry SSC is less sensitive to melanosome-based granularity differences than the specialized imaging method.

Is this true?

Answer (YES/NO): NO